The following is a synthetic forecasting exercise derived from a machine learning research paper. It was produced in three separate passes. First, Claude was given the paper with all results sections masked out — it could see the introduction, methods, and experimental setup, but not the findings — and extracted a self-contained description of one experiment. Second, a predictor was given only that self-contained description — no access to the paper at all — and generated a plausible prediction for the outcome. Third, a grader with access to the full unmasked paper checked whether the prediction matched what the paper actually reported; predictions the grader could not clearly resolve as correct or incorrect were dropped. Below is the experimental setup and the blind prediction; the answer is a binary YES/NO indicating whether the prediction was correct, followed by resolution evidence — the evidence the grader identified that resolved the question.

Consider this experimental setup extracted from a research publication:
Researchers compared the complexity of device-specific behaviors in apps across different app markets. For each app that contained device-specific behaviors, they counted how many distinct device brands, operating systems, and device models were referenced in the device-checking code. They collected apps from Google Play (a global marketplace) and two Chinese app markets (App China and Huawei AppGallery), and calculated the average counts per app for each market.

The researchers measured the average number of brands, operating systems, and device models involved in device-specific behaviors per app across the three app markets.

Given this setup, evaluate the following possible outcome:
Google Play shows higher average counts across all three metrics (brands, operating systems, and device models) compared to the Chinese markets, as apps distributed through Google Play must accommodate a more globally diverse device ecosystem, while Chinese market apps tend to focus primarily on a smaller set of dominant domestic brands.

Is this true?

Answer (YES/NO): NO